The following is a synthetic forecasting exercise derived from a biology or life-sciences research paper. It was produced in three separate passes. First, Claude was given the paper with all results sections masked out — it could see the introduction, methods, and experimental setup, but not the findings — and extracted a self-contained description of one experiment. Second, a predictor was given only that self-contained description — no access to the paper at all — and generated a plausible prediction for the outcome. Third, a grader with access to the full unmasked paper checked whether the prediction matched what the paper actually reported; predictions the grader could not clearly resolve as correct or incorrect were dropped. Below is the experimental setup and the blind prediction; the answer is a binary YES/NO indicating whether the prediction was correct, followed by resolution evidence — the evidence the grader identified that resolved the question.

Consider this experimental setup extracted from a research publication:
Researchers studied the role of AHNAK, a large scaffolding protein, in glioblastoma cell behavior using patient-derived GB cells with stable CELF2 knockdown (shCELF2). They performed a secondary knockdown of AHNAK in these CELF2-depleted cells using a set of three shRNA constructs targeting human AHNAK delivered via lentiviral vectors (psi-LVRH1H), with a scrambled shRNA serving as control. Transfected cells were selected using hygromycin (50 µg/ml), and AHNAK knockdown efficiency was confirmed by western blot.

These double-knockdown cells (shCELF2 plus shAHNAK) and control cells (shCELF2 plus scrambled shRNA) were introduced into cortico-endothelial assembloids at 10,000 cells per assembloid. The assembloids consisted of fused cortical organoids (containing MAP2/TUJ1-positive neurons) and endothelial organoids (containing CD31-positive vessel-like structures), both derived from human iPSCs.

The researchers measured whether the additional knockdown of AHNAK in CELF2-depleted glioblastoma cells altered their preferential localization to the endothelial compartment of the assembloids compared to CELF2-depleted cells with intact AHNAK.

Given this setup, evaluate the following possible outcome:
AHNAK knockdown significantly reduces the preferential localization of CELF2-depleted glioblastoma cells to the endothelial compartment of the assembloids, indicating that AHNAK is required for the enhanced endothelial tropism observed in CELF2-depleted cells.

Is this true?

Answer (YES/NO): YES